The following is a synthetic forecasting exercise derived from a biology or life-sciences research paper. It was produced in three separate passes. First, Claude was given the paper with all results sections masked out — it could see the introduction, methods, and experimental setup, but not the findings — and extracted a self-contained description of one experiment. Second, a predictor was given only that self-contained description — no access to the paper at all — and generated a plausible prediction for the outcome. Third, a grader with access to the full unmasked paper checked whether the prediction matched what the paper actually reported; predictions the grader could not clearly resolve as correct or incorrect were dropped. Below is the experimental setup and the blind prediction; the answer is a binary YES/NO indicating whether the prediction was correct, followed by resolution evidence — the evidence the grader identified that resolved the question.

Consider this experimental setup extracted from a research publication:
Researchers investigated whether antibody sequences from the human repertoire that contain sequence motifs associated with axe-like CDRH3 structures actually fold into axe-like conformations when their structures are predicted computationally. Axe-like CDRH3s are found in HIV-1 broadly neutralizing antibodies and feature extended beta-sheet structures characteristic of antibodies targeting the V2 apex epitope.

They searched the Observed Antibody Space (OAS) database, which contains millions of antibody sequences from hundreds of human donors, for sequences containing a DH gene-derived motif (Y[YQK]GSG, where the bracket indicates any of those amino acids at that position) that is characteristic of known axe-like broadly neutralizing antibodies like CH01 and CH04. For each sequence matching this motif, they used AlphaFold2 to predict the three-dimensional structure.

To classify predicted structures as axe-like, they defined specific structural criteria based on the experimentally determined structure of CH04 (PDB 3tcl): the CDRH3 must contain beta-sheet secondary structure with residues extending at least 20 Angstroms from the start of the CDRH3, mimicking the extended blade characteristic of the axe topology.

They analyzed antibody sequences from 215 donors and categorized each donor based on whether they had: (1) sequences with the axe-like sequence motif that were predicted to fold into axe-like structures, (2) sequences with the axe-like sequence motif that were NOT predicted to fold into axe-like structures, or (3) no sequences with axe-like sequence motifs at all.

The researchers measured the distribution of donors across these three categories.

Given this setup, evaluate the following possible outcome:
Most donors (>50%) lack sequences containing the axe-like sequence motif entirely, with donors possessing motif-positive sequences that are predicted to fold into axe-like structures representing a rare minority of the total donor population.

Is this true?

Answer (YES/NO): NO